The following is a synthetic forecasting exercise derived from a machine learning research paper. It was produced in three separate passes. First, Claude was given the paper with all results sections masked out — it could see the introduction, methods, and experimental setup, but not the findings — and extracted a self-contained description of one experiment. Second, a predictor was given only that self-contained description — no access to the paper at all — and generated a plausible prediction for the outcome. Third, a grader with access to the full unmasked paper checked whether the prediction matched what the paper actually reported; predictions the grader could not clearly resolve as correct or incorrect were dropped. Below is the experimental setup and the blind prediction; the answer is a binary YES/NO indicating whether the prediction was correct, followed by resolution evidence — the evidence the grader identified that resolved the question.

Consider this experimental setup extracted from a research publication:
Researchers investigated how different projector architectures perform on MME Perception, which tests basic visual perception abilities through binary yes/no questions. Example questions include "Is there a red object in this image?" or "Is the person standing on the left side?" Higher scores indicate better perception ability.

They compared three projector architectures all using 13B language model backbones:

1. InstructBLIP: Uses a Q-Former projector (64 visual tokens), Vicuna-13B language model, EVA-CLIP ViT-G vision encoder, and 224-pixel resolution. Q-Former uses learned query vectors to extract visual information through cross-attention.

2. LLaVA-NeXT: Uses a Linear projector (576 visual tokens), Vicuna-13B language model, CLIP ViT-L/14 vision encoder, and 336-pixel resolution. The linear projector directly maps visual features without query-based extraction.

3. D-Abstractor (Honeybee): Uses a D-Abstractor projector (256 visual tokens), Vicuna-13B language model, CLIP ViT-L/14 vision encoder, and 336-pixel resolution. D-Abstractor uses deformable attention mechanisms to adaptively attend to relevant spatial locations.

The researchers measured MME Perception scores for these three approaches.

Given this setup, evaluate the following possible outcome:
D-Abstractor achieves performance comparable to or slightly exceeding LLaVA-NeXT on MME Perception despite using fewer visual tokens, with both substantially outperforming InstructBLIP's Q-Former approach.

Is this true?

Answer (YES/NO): YES